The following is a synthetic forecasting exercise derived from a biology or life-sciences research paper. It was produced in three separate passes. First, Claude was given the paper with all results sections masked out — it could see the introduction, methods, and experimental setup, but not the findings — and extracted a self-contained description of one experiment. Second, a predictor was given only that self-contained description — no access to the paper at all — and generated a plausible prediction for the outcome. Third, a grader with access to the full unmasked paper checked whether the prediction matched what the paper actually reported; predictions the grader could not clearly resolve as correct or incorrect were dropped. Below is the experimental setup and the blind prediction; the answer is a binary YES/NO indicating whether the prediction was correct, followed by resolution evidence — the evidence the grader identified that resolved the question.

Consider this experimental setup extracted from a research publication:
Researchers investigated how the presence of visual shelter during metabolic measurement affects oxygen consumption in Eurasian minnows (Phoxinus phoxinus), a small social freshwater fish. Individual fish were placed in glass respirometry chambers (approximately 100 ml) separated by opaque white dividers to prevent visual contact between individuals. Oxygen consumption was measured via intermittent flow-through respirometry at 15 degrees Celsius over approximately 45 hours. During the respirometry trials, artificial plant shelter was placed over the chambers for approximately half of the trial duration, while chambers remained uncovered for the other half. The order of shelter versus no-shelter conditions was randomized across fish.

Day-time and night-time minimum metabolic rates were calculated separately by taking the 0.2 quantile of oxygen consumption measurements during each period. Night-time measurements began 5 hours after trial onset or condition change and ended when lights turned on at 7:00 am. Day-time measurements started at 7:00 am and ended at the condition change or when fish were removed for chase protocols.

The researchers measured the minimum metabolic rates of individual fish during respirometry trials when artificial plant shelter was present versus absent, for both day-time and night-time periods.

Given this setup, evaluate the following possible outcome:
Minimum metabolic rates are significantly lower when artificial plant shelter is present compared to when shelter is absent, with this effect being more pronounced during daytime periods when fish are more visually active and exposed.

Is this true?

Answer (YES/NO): NO